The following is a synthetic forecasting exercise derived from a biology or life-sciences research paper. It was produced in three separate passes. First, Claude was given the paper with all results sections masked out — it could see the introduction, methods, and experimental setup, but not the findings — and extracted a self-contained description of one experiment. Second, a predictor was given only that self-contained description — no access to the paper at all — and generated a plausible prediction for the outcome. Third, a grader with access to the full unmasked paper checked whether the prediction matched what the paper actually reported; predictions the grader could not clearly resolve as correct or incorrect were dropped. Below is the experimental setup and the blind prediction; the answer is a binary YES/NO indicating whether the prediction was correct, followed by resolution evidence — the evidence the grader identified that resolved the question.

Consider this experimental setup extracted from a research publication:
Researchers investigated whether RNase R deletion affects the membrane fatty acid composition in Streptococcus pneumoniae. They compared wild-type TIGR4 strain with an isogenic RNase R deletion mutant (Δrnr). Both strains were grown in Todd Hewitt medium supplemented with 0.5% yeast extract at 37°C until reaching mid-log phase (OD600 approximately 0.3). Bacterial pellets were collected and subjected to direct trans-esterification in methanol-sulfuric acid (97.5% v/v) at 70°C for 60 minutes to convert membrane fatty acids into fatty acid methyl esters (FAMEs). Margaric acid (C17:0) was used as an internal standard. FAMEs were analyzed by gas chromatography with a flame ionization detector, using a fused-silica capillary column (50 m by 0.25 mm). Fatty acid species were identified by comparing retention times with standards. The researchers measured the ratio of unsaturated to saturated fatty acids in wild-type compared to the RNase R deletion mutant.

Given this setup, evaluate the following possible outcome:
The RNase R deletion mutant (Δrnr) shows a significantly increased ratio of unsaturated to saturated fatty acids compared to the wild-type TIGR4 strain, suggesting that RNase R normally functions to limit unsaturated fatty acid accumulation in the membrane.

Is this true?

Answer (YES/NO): YES